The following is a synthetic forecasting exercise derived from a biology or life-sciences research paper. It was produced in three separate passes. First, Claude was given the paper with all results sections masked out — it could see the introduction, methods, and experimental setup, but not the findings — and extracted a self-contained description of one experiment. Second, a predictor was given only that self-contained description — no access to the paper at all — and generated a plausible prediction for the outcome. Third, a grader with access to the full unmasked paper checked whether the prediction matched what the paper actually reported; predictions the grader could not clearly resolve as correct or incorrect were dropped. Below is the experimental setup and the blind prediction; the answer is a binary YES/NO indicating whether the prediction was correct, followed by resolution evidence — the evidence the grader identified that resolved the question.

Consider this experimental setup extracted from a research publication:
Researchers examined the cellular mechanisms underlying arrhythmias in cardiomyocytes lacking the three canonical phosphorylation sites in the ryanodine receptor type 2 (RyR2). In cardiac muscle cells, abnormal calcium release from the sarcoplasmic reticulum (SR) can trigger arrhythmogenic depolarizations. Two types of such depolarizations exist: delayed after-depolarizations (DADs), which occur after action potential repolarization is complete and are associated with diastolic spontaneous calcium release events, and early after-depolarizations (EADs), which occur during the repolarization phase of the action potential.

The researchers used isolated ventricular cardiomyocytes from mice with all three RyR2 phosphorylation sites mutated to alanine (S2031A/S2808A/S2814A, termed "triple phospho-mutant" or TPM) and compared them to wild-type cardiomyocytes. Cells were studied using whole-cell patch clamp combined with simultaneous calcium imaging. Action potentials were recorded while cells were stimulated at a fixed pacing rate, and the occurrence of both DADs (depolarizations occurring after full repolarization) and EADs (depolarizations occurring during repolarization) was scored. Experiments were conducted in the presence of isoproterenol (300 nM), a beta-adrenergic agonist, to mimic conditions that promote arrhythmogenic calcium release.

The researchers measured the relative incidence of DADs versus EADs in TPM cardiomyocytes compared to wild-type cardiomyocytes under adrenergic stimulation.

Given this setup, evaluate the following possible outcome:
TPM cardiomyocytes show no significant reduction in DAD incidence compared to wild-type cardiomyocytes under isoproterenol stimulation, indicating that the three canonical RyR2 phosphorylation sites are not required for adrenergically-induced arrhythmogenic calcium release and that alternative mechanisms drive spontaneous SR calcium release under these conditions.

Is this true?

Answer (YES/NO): NO